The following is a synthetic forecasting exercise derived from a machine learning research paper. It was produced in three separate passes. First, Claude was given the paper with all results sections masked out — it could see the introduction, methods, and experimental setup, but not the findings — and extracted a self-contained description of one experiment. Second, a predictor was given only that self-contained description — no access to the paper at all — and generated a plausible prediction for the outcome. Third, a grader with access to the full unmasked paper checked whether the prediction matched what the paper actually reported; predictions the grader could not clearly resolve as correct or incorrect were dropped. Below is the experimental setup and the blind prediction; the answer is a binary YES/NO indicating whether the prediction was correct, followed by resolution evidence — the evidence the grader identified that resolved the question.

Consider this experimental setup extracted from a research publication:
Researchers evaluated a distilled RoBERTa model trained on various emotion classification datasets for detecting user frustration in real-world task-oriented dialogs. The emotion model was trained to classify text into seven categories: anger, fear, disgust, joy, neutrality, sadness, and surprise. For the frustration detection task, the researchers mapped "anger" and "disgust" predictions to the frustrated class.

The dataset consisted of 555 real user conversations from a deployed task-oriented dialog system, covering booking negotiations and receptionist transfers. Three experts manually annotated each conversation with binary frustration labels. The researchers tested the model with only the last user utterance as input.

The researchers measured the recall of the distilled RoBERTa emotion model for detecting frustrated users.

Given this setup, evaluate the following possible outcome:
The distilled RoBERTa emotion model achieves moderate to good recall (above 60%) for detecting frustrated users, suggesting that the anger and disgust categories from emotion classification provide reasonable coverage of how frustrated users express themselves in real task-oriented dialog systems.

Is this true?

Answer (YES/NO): NO